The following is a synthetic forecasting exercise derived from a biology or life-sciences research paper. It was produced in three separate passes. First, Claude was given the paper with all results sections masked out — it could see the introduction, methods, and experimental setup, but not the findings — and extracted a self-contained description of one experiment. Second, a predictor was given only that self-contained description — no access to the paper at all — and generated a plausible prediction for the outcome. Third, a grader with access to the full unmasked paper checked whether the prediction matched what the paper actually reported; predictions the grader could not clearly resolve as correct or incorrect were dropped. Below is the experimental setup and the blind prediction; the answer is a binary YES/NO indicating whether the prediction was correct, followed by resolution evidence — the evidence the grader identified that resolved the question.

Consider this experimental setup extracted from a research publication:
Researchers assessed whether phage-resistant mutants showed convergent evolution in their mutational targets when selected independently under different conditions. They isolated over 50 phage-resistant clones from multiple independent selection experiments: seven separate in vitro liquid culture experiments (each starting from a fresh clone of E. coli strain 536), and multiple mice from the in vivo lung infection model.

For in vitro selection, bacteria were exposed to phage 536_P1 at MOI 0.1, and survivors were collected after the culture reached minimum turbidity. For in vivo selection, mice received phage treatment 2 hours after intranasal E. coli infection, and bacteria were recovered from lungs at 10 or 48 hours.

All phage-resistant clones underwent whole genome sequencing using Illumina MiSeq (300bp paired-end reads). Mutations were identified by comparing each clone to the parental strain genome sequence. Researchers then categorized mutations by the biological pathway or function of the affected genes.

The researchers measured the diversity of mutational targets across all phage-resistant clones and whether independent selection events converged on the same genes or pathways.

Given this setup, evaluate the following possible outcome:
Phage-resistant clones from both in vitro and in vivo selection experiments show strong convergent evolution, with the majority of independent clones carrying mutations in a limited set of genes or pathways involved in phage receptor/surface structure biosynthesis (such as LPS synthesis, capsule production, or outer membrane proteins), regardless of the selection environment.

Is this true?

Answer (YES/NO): YES